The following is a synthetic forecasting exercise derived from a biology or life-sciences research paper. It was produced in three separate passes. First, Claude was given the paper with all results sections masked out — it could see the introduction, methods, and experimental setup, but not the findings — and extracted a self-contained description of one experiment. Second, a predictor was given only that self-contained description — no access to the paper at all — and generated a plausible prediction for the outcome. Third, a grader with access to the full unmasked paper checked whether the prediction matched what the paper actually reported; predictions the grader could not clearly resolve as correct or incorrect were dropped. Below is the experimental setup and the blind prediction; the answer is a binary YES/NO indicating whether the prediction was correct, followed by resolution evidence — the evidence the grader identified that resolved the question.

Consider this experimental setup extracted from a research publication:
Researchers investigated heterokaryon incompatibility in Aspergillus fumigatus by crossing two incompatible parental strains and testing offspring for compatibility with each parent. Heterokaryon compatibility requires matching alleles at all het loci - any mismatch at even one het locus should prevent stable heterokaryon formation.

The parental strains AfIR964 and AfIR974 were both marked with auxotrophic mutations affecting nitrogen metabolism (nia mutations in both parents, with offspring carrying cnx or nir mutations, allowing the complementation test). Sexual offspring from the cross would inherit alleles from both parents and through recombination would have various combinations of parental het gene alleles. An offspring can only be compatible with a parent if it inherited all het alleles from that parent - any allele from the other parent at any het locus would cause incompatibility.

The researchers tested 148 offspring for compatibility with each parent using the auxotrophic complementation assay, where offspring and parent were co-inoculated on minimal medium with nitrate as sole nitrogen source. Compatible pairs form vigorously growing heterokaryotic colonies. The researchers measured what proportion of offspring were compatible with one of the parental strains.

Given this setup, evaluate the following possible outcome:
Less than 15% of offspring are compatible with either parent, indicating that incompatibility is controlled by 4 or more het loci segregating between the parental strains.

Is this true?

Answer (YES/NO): YES